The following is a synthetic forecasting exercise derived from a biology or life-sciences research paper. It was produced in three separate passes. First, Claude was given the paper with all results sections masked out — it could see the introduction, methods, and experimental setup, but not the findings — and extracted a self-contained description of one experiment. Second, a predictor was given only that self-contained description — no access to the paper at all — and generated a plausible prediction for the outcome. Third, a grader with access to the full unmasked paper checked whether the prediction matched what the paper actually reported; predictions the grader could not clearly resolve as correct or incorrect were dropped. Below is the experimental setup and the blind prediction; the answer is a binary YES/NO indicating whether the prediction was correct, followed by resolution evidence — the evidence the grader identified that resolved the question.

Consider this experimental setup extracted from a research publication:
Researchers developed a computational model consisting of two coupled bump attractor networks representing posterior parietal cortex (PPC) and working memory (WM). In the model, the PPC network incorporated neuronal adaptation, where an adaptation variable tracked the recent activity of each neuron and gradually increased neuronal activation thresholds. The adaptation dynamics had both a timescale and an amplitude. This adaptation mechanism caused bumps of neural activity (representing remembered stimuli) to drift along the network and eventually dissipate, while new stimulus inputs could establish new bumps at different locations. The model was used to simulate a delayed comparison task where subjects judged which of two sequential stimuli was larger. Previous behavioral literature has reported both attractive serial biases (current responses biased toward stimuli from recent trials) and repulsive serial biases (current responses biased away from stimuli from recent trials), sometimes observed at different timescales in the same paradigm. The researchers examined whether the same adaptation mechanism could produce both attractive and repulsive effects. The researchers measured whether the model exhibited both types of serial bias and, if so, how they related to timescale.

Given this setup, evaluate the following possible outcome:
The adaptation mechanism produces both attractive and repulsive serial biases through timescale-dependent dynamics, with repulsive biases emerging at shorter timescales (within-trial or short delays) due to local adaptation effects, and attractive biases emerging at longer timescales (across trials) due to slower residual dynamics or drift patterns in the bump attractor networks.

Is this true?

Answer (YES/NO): NO